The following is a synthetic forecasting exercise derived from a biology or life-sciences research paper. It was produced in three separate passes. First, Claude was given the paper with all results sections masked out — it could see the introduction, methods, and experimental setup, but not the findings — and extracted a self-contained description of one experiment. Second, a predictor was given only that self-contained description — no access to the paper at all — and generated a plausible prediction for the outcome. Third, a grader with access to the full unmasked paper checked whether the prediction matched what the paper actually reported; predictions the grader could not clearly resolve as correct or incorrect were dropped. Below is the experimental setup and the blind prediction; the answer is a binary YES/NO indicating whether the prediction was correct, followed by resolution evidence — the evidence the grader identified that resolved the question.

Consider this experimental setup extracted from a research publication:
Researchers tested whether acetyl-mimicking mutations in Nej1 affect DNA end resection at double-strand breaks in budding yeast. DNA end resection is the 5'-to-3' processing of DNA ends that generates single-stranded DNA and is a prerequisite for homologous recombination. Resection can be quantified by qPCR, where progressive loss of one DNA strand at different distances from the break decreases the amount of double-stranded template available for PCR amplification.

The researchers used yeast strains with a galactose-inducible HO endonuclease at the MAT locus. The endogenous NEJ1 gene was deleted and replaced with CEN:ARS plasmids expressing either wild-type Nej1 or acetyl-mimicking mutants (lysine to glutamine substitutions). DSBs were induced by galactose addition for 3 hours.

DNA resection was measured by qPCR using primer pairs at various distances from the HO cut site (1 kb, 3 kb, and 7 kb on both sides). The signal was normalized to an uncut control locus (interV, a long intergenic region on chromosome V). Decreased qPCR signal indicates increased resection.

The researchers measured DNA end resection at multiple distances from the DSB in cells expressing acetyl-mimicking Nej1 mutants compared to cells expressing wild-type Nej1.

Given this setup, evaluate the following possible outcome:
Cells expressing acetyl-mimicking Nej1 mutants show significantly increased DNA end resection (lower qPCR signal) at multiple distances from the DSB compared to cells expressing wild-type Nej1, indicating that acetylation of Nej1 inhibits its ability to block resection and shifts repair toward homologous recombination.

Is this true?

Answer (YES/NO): YES